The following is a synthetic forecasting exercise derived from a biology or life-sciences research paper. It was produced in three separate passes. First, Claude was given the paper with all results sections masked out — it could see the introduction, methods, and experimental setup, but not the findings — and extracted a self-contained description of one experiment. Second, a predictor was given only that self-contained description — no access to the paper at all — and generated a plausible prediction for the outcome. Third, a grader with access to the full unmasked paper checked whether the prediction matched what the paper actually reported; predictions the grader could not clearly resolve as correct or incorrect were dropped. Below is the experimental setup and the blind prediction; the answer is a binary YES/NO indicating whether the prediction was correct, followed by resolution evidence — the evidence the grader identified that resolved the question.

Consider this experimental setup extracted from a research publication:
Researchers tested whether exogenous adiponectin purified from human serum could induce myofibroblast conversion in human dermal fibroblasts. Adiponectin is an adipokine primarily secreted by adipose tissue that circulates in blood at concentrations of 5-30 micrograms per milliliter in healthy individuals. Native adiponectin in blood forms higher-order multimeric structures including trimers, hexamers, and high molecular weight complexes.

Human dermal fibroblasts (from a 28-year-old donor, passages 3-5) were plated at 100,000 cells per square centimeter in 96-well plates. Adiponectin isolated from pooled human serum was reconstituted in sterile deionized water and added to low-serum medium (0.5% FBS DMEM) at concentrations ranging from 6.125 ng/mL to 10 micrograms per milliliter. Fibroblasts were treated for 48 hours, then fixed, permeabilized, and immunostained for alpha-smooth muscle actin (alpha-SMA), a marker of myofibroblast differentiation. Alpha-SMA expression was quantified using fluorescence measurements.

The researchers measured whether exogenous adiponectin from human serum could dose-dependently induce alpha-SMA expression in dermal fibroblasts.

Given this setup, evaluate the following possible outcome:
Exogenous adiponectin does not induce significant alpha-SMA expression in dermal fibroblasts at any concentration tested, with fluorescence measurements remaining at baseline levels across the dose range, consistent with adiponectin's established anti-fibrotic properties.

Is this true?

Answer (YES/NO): NO